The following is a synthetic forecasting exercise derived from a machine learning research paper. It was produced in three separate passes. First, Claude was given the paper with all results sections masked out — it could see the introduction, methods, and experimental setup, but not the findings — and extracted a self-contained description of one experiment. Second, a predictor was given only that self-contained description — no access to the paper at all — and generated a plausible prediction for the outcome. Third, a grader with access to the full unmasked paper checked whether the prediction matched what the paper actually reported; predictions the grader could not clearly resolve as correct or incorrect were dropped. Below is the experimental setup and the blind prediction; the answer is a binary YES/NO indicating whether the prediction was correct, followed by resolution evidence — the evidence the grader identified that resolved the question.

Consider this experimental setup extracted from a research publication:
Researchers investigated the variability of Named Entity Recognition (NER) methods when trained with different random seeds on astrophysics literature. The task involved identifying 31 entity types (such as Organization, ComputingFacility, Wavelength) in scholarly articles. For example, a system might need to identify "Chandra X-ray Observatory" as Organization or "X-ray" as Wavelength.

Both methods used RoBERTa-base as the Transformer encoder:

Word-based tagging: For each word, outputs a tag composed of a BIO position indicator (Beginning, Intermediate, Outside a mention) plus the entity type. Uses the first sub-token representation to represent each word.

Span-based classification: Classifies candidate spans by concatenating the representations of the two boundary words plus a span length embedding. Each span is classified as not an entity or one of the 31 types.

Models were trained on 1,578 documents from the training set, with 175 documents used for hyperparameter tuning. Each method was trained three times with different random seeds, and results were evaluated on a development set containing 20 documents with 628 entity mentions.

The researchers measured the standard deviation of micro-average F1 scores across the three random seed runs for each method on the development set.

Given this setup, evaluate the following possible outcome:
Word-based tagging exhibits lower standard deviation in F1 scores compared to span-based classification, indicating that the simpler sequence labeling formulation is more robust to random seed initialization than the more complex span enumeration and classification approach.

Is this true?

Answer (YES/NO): YES